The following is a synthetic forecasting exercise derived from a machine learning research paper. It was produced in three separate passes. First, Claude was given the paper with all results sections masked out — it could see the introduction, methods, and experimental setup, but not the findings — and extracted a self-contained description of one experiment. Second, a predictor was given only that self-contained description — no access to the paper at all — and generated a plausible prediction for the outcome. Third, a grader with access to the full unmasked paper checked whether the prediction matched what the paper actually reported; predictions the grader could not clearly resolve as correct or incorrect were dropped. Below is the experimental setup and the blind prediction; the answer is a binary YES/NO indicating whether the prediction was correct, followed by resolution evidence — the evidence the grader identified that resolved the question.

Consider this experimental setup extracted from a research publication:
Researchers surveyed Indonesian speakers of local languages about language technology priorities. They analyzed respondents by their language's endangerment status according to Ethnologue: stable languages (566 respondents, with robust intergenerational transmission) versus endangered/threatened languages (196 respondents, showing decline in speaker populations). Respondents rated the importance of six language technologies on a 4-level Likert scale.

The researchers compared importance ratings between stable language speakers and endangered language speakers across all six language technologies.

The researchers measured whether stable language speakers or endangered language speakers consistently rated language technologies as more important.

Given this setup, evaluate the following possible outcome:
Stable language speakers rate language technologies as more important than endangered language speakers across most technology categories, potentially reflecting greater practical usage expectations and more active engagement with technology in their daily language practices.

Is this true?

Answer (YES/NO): NO